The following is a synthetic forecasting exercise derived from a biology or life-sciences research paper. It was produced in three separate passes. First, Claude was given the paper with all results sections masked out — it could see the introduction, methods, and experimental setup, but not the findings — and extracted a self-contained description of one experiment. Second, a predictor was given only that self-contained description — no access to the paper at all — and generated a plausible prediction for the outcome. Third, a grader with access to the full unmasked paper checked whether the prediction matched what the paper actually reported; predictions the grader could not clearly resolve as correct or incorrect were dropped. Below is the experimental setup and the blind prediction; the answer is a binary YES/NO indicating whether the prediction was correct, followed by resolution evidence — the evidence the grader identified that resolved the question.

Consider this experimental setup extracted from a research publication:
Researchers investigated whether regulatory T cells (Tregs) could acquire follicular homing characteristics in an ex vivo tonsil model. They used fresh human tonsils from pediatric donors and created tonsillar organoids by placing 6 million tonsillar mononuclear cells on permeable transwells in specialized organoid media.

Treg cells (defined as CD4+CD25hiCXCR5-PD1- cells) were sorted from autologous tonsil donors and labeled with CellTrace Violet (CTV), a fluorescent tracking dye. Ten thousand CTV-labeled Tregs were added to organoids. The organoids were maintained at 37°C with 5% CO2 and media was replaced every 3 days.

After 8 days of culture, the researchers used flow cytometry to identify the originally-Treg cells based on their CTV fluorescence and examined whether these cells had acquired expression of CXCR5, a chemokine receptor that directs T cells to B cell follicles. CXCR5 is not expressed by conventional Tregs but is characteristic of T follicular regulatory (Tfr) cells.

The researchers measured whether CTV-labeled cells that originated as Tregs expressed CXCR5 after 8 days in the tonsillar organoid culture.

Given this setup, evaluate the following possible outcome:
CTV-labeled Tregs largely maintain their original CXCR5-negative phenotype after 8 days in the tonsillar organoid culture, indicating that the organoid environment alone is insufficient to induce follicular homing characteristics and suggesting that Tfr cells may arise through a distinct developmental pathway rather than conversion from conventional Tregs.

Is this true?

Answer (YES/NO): NO